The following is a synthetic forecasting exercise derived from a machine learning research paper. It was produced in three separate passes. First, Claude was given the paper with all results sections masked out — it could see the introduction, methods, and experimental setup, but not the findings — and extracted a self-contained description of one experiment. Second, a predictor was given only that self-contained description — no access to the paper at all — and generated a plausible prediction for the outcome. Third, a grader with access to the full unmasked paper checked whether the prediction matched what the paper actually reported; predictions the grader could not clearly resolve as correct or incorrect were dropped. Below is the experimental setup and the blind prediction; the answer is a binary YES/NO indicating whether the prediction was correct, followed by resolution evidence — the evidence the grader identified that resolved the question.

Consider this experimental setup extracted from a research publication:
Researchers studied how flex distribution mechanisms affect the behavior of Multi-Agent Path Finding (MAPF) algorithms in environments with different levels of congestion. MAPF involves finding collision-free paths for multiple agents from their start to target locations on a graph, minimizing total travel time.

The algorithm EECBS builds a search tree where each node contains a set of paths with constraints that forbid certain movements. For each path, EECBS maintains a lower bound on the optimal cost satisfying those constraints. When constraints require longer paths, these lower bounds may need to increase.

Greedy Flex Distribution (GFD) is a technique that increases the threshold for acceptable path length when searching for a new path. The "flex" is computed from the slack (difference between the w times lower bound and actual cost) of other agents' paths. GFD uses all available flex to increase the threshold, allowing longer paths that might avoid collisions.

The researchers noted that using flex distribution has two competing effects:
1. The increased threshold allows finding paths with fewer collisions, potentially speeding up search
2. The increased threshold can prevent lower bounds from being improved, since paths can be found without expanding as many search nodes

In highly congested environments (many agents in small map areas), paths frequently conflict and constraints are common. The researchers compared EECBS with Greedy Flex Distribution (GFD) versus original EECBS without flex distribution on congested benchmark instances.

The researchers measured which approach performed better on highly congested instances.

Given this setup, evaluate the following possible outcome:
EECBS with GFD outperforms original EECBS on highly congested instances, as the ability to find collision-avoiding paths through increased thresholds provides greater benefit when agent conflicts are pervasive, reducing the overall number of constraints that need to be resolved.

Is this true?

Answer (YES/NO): NO